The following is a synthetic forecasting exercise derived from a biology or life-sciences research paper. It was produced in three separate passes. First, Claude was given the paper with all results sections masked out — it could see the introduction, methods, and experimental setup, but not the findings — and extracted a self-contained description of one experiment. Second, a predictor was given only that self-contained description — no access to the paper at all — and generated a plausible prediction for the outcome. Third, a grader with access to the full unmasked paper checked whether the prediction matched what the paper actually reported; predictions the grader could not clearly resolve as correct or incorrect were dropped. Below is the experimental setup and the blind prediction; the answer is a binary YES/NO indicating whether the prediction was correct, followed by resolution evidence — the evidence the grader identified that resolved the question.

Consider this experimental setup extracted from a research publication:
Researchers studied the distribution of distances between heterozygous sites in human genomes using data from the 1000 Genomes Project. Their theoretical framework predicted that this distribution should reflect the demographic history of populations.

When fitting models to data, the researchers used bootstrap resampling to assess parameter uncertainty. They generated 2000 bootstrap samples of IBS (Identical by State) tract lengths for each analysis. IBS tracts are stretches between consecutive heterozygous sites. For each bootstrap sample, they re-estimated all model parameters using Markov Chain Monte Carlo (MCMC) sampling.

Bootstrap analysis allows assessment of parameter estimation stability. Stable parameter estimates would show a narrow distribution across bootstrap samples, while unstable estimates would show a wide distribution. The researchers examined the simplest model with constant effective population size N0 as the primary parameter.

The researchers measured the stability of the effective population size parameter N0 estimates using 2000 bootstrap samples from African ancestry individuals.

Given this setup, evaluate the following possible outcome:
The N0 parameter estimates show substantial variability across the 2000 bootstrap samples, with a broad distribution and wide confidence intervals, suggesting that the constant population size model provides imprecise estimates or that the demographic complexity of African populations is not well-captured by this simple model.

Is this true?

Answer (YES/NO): NO